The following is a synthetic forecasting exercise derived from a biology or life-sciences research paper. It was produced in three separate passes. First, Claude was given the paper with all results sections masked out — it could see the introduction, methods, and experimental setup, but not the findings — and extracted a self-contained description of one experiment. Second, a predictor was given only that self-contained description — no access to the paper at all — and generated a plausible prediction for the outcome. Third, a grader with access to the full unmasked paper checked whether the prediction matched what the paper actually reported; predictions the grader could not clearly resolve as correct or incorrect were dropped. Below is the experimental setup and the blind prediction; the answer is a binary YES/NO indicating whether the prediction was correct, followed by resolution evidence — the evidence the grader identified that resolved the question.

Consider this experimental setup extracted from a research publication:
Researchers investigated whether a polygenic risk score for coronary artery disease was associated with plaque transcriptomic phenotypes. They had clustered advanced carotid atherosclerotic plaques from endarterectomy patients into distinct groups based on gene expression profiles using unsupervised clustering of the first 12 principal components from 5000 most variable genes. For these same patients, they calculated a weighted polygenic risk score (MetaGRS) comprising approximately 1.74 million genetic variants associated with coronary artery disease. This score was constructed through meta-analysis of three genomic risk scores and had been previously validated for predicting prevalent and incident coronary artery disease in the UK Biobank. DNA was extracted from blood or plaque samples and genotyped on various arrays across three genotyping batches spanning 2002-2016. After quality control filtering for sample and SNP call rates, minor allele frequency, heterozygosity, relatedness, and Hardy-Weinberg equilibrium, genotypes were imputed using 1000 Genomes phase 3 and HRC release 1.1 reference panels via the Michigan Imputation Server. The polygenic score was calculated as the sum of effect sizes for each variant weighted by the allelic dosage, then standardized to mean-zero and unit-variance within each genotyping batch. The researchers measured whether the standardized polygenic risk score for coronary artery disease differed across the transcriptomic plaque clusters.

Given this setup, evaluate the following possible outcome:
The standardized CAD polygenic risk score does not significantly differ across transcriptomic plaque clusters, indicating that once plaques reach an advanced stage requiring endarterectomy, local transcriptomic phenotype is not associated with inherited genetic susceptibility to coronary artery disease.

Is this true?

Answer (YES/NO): NO